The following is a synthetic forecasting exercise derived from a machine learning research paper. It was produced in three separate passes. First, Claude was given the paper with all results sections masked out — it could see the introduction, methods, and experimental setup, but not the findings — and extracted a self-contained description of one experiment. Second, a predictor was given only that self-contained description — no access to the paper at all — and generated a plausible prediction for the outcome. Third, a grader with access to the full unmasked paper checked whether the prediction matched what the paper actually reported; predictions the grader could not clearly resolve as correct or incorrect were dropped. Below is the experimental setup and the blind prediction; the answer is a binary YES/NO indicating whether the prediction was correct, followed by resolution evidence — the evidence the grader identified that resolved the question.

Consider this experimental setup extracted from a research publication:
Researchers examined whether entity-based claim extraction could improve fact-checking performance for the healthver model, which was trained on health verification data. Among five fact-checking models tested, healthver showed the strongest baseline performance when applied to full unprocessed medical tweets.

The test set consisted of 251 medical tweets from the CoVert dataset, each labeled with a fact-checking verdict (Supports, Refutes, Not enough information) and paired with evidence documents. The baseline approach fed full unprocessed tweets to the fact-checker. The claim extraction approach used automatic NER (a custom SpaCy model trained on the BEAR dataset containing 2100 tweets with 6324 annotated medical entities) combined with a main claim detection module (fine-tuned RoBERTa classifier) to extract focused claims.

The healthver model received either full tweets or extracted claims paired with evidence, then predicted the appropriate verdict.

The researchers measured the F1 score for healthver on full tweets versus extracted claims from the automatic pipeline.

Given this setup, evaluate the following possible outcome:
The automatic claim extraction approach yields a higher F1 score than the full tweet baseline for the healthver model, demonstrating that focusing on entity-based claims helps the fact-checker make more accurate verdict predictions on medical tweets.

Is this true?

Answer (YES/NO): NO